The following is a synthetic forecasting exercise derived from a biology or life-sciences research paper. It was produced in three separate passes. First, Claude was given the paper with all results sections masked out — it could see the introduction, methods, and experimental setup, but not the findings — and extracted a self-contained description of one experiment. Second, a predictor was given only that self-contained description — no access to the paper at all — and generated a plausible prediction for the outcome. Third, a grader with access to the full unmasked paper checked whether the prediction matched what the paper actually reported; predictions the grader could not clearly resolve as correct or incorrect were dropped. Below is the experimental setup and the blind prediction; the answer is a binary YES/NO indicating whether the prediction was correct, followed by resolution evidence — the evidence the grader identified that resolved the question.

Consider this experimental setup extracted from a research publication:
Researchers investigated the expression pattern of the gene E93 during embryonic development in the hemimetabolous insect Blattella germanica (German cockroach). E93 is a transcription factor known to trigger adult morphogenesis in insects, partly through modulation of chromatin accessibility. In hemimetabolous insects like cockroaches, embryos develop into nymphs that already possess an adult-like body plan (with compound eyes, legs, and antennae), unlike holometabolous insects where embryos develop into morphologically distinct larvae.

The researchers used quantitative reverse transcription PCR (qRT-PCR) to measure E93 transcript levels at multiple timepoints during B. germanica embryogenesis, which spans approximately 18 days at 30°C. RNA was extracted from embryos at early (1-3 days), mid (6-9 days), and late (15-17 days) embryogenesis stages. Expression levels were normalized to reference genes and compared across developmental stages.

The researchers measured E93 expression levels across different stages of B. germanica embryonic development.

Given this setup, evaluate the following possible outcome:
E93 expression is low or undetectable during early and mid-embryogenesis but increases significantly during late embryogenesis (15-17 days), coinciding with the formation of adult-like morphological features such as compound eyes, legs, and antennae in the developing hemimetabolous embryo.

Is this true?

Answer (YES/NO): NO